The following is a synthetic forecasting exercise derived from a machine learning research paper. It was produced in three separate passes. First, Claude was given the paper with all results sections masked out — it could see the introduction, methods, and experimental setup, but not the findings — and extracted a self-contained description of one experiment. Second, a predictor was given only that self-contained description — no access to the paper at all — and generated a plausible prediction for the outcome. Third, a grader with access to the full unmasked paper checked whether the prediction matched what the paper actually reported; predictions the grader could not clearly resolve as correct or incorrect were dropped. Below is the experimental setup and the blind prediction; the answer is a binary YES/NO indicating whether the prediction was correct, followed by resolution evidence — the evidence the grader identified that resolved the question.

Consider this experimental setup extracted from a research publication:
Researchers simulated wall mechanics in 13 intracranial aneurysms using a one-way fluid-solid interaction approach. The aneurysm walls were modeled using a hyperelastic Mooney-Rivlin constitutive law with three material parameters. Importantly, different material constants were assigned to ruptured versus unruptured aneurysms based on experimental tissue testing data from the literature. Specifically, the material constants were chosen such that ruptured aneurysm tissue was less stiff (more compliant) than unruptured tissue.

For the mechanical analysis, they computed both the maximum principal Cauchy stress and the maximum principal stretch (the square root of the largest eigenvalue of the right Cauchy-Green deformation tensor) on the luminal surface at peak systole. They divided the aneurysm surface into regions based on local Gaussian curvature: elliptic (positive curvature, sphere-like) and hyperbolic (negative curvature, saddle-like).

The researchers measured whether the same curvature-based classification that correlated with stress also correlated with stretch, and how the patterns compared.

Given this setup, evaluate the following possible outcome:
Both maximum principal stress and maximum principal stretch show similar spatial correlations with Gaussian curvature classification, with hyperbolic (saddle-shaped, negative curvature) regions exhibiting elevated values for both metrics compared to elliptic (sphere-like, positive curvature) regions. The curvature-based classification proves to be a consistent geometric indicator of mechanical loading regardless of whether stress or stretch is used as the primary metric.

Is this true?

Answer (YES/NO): YES